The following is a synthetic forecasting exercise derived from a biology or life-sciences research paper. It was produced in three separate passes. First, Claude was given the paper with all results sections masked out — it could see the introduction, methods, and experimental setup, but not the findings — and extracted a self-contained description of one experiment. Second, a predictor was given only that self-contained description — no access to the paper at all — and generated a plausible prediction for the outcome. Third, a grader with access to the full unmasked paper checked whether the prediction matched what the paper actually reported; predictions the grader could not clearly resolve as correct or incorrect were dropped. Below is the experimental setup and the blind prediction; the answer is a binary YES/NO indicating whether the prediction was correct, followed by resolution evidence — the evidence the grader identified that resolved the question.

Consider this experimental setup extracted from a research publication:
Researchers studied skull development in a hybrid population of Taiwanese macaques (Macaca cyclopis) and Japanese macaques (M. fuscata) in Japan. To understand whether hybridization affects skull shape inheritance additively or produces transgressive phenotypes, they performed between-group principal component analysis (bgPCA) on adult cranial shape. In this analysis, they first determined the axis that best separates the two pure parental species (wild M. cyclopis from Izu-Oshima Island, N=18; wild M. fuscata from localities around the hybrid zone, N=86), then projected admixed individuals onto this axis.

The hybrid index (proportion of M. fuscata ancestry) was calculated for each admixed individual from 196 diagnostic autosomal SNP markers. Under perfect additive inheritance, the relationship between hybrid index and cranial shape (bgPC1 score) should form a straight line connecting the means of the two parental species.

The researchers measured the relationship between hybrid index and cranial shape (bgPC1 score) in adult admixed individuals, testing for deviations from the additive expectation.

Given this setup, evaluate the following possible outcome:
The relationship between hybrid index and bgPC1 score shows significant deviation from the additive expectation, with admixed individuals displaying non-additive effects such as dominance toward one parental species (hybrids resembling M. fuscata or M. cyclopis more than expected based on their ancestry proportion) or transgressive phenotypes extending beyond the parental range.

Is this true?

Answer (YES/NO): NO